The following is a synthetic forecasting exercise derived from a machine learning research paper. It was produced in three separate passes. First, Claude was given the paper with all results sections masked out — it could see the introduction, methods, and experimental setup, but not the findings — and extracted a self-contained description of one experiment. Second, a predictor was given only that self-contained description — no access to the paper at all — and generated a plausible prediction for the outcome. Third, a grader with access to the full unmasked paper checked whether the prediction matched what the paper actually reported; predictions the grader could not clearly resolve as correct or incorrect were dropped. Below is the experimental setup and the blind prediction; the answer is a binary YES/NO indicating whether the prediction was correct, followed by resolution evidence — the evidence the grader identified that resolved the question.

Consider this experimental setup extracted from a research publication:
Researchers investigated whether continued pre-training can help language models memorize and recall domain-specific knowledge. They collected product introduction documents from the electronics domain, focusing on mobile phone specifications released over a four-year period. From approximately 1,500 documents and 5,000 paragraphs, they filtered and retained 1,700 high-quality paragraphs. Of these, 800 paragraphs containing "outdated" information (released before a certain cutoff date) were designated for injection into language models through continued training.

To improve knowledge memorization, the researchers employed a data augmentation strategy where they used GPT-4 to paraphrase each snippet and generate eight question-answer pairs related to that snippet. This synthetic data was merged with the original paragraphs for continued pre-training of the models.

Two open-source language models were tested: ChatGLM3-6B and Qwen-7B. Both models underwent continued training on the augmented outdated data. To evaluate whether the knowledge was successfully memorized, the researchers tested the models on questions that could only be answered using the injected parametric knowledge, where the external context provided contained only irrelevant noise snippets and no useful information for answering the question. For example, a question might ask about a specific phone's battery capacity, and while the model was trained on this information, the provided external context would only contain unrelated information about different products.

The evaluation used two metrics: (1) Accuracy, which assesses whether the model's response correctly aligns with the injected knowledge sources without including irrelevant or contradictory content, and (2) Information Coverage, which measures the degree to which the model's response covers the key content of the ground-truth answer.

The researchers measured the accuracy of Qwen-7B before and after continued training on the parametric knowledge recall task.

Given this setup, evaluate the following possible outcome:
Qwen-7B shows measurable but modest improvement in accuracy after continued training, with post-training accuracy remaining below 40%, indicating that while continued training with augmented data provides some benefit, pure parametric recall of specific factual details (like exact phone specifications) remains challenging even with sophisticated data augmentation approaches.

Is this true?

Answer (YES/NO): NO